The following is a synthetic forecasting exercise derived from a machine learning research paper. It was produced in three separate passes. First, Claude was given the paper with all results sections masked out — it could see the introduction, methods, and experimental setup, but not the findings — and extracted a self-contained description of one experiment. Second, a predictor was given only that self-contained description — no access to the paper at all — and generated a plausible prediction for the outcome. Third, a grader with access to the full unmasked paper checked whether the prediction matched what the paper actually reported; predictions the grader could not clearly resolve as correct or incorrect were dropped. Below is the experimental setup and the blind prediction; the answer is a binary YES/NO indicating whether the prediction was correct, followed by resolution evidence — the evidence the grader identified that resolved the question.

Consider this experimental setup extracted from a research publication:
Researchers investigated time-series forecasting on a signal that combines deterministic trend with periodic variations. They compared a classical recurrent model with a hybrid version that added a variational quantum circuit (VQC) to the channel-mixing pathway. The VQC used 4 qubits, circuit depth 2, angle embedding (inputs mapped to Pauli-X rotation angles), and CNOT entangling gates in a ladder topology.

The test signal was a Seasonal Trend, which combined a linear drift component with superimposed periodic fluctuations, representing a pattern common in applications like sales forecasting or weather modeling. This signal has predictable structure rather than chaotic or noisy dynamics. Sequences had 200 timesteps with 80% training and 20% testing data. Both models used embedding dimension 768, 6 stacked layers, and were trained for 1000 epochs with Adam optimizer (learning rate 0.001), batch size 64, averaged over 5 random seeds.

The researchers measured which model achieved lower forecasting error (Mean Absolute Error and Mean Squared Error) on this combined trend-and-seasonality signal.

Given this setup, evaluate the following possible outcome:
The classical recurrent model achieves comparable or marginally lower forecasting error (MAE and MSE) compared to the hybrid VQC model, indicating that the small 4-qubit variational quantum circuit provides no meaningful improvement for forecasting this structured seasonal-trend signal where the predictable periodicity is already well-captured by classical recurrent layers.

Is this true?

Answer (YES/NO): NO